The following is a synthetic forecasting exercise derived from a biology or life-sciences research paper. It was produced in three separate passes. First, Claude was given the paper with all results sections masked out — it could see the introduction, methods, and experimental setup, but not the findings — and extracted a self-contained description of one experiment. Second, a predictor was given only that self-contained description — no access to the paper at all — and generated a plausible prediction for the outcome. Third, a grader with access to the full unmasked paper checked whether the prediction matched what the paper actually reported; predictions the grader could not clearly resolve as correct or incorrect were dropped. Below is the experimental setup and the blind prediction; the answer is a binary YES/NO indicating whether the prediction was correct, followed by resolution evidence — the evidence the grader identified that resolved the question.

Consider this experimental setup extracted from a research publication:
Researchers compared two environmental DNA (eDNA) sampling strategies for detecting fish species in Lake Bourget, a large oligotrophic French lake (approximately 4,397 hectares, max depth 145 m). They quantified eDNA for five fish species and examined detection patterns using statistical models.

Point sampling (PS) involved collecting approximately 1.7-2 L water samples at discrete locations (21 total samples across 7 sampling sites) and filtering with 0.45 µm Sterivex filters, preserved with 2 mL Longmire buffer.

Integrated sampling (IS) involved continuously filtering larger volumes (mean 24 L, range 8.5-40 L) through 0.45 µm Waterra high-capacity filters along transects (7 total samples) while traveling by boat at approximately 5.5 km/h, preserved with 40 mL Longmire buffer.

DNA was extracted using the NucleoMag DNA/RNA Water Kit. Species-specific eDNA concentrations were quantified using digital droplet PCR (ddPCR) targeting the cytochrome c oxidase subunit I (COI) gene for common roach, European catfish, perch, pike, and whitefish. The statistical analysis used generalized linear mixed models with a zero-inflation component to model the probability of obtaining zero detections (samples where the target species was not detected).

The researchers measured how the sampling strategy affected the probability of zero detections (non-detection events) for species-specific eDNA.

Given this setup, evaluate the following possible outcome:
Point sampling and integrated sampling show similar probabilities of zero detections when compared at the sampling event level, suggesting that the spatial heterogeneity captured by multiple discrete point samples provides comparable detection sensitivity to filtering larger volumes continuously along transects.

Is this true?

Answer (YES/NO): NO